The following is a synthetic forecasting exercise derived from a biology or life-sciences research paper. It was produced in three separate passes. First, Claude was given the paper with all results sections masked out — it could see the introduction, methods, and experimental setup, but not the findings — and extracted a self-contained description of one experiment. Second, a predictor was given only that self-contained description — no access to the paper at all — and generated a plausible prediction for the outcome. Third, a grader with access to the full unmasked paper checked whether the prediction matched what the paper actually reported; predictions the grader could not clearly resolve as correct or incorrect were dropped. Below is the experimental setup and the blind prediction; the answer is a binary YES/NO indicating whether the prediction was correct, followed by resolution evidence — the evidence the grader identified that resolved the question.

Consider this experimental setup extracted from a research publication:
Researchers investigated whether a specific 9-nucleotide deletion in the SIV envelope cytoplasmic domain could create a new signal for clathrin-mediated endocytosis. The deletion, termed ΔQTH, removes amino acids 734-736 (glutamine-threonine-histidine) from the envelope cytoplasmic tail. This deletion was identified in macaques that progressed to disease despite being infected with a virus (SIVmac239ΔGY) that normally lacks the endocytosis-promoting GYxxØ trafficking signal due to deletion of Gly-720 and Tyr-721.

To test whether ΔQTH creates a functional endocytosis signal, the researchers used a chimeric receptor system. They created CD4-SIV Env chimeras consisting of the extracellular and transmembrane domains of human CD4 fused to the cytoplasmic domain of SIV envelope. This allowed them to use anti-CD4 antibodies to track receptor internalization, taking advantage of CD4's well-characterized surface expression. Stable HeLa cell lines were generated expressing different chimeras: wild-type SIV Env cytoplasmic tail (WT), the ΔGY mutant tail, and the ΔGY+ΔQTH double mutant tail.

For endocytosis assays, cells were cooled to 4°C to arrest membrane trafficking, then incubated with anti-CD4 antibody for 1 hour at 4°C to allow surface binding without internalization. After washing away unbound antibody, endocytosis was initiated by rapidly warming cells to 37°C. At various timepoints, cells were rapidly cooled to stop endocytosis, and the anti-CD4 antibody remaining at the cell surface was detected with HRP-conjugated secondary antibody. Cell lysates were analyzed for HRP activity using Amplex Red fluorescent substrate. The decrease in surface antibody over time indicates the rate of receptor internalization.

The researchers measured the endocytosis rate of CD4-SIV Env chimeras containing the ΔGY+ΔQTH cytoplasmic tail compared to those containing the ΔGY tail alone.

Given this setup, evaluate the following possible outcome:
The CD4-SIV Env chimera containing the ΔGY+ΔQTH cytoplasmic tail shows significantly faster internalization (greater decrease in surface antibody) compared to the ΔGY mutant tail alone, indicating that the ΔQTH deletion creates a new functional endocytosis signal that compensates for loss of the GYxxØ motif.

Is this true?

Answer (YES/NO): YES